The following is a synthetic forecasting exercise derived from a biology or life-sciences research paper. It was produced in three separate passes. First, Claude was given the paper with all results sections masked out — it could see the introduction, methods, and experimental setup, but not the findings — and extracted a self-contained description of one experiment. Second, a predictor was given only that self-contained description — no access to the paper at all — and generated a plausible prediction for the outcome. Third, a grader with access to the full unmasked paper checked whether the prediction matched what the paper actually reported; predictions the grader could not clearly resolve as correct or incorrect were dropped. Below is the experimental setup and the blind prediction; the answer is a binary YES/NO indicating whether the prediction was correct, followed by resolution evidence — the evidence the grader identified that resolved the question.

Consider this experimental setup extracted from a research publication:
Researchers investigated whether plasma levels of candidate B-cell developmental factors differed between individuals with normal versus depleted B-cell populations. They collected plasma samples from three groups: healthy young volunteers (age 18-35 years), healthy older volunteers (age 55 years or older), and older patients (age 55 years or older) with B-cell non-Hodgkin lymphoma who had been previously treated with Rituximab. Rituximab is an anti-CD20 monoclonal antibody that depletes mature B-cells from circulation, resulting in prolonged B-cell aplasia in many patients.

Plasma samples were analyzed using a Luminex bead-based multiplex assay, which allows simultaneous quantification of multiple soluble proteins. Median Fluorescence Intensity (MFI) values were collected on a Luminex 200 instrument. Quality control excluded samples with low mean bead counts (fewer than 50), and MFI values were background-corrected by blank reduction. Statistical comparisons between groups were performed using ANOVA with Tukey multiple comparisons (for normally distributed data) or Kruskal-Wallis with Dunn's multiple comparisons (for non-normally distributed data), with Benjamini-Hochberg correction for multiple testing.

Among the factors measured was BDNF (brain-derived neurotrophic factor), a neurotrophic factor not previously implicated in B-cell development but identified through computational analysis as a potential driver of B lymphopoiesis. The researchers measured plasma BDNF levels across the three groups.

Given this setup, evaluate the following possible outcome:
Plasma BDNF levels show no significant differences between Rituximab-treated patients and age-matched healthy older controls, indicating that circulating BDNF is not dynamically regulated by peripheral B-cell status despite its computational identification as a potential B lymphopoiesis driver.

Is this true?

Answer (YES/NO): NO